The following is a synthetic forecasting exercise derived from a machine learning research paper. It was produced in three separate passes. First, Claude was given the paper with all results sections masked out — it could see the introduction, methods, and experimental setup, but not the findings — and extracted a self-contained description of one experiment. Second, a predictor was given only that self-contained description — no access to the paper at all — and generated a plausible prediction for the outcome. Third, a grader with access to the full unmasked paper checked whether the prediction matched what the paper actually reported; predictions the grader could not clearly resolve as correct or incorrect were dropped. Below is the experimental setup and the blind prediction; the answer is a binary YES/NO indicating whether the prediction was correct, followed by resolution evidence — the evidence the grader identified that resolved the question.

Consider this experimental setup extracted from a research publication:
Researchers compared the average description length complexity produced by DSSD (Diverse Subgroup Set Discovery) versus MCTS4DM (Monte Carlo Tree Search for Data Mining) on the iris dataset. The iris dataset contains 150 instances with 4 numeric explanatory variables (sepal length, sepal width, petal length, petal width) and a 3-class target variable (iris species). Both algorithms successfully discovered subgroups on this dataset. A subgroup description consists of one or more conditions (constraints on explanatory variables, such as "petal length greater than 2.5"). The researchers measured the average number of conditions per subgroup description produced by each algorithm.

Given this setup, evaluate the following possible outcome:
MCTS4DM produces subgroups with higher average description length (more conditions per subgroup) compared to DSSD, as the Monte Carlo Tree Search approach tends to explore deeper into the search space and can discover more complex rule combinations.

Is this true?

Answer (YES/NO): YES